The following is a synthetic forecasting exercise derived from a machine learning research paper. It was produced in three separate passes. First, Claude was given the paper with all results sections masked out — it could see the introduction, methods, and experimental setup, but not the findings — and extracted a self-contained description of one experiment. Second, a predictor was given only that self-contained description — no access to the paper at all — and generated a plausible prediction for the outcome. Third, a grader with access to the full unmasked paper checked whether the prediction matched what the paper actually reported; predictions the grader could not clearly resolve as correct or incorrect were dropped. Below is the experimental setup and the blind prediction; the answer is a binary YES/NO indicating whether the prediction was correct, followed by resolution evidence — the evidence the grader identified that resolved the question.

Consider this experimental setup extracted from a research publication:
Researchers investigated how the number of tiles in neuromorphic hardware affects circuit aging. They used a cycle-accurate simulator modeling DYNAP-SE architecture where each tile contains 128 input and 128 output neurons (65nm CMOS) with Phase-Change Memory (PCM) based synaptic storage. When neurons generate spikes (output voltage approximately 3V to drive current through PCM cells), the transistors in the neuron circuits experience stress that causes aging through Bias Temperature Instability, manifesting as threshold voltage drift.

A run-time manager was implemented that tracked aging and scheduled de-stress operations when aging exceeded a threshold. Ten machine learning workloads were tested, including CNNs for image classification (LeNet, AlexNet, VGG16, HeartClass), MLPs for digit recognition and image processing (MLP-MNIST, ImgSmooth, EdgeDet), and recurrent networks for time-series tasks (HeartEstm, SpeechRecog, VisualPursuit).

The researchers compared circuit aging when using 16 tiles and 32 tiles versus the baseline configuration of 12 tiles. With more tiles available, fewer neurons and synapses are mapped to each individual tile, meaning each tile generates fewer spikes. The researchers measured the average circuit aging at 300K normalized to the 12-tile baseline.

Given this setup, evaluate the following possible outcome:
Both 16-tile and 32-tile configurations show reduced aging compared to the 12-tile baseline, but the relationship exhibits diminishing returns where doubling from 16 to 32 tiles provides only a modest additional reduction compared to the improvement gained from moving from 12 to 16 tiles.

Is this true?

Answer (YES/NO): NO